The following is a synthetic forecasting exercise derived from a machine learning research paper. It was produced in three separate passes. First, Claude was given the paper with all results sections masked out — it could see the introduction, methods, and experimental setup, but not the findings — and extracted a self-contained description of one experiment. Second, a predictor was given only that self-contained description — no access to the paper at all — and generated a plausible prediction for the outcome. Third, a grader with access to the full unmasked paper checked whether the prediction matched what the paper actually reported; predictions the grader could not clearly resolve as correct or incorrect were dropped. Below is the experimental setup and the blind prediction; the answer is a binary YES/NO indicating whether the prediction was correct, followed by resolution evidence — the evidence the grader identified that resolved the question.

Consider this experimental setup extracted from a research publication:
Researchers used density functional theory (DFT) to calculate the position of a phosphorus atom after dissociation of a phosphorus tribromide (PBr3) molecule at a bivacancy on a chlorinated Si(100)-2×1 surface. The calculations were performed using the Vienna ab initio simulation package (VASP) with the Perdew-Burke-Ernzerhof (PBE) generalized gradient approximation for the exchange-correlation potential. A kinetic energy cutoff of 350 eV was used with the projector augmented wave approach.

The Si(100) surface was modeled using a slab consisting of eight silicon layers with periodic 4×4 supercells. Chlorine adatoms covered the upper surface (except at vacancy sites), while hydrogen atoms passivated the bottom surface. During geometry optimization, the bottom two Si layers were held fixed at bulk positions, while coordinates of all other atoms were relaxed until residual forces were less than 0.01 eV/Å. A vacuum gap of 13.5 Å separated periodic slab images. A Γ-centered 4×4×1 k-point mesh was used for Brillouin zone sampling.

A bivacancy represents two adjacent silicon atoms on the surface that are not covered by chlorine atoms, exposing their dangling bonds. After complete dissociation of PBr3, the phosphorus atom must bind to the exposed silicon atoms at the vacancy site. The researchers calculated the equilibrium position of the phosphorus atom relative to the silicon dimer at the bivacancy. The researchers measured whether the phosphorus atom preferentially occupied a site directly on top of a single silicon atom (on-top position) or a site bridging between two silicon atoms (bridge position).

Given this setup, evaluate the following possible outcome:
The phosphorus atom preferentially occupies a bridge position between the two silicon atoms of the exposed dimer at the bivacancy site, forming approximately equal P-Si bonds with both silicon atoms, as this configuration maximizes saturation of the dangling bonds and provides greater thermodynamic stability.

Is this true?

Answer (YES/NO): YES